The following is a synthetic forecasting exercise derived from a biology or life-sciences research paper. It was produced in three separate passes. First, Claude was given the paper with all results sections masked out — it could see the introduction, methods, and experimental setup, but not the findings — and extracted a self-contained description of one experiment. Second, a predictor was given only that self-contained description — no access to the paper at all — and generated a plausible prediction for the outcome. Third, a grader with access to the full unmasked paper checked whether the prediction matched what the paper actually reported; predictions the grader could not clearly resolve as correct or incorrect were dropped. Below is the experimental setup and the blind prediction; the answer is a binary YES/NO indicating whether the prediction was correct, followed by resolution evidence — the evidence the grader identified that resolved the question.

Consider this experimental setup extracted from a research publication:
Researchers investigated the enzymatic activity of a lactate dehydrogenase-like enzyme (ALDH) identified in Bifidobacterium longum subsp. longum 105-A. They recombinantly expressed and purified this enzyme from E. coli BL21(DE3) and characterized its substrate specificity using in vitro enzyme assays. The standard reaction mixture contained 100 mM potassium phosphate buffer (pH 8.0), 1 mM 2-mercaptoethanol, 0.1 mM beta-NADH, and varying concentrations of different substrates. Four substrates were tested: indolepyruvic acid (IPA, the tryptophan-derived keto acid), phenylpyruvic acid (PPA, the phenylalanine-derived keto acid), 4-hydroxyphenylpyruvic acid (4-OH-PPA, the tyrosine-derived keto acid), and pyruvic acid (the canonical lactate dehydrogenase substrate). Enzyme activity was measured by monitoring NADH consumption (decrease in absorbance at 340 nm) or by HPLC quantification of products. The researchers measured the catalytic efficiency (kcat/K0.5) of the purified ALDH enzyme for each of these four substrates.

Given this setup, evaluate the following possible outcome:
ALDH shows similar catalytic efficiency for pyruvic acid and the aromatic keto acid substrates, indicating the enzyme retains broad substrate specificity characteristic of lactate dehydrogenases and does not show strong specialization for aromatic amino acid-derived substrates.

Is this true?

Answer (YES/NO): NO